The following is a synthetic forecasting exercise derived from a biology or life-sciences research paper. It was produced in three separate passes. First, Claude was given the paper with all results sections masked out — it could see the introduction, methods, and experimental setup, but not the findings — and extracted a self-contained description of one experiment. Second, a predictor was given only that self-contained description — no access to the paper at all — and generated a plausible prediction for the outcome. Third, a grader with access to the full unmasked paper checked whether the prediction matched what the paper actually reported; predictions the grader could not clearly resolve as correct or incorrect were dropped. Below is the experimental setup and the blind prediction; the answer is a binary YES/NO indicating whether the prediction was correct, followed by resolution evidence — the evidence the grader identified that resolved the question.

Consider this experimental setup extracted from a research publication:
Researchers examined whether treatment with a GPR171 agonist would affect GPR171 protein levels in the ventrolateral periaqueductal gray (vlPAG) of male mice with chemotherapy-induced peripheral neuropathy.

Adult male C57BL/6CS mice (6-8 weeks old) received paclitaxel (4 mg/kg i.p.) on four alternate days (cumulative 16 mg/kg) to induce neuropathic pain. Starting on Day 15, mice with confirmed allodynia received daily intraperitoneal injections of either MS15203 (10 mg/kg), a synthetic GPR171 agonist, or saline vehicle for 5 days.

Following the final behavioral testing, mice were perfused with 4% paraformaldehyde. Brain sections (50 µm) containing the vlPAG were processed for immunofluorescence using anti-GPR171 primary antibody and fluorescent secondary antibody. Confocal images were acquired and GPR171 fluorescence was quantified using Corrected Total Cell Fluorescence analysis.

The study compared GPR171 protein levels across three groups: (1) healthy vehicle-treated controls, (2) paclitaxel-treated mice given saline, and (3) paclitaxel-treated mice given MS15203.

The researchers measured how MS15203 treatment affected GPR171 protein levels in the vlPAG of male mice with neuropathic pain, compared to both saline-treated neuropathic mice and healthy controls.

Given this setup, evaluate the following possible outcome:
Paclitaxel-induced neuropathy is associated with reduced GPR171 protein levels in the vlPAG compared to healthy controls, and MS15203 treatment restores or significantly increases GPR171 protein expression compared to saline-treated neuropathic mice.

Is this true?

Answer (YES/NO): YES